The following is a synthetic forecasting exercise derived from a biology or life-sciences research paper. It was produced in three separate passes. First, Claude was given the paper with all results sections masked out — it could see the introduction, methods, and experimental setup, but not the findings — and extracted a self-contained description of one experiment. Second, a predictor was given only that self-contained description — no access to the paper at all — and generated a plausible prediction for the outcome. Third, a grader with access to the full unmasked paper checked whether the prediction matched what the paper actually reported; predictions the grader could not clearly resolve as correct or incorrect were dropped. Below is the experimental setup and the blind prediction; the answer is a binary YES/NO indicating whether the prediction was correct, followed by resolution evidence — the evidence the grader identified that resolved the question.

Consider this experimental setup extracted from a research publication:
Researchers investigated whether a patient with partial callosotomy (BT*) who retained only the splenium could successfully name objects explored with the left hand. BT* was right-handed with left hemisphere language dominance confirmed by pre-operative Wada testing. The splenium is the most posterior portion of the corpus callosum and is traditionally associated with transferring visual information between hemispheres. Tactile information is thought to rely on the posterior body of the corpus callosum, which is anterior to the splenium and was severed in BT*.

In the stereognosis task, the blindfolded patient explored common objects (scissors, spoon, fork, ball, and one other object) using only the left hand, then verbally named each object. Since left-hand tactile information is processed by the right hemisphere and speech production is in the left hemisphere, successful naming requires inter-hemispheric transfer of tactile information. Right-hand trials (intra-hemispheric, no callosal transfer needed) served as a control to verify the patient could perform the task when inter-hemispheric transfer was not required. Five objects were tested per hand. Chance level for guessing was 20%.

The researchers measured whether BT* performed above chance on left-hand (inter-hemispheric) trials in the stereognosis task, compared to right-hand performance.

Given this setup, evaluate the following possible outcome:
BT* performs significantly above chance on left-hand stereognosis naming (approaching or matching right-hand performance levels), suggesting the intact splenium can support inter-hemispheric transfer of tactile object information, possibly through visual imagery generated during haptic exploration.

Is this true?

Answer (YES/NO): YES